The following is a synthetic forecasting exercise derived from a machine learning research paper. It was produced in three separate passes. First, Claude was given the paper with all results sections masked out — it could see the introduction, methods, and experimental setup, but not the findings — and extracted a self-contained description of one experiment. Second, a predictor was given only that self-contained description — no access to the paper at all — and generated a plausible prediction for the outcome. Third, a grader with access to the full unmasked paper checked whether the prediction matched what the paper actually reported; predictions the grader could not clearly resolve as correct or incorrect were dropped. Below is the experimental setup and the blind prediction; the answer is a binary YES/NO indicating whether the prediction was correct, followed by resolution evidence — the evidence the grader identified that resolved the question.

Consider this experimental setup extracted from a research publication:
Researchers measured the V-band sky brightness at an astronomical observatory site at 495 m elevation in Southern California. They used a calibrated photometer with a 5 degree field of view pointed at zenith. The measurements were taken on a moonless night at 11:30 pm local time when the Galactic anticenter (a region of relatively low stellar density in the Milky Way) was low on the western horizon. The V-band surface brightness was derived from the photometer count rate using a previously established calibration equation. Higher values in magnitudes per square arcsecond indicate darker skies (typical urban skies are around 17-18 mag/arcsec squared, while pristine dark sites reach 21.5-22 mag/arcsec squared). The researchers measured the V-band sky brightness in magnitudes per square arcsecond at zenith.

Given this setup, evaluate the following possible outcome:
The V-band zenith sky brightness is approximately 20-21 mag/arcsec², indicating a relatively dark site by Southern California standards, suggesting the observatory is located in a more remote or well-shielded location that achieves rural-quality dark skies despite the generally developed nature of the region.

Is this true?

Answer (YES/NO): YES